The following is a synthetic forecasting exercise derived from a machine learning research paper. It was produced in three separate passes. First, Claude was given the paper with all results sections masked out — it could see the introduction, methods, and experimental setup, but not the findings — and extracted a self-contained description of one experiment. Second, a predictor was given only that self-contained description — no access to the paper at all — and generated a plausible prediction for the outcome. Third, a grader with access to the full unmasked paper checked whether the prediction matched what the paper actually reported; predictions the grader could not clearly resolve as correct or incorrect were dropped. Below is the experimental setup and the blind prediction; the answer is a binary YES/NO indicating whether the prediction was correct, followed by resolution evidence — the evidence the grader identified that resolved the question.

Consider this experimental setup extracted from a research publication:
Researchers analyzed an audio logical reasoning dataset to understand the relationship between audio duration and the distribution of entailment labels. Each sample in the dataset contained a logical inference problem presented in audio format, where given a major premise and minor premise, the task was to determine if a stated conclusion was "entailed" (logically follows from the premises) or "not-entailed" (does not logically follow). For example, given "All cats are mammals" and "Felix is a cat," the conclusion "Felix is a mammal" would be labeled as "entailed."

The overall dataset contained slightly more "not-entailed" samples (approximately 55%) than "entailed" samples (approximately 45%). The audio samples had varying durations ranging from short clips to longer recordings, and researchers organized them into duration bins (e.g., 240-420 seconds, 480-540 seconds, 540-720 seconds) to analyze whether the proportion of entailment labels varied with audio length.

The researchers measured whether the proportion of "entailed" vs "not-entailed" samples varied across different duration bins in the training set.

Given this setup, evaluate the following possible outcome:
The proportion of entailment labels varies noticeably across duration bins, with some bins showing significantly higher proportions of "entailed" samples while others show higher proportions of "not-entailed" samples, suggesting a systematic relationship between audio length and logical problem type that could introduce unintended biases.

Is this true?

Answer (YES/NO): YES